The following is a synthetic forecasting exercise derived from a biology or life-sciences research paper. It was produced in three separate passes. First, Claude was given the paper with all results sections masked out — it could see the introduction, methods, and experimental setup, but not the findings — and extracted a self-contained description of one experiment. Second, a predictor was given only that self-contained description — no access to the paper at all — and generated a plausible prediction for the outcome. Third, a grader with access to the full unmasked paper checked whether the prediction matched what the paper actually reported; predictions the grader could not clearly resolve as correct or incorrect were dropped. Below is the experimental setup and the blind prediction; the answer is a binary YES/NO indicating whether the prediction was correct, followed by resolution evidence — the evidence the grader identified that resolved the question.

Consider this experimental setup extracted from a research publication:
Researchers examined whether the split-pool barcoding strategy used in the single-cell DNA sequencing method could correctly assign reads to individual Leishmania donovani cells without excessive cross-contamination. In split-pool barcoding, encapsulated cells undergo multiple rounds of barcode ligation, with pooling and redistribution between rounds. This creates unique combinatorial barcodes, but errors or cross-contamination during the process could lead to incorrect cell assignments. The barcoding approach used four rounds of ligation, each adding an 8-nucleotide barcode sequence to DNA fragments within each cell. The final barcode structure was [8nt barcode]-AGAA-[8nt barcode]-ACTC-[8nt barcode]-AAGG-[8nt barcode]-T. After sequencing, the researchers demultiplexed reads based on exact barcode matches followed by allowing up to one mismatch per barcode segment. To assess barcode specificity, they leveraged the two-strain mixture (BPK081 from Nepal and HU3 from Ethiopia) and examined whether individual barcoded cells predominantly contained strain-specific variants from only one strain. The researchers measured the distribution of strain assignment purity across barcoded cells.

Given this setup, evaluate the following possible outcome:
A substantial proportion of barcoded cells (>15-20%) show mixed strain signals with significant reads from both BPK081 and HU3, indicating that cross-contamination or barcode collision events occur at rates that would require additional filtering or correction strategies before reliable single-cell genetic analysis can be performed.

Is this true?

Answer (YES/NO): NO